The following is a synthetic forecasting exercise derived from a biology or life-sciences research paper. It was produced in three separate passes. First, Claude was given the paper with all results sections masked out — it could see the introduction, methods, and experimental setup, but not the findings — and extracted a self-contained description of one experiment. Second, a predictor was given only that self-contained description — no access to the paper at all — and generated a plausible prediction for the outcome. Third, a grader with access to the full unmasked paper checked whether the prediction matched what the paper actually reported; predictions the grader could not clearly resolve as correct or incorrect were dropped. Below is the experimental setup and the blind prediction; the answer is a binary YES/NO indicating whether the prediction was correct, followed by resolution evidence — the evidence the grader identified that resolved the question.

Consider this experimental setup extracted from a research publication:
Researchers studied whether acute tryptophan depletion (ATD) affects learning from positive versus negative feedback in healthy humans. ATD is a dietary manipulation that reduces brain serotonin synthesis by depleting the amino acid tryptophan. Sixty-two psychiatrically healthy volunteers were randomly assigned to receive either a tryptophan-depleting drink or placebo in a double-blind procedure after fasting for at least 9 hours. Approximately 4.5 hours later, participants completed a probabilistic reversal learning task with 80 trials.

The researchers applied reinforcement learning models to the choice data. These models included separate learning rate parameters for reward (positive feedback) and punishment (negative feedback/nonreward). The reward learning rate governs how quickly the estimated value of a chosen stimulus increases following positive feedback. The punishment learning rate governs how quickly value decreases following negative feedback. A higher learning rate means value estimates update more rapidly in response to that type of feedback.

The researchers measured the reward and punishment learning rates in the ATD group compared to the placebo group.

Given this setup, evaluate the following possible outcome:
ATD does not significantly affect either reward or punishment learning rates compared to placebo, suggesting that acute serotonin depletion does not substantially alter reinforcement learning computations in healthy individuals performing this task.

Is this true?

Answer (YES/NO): YES